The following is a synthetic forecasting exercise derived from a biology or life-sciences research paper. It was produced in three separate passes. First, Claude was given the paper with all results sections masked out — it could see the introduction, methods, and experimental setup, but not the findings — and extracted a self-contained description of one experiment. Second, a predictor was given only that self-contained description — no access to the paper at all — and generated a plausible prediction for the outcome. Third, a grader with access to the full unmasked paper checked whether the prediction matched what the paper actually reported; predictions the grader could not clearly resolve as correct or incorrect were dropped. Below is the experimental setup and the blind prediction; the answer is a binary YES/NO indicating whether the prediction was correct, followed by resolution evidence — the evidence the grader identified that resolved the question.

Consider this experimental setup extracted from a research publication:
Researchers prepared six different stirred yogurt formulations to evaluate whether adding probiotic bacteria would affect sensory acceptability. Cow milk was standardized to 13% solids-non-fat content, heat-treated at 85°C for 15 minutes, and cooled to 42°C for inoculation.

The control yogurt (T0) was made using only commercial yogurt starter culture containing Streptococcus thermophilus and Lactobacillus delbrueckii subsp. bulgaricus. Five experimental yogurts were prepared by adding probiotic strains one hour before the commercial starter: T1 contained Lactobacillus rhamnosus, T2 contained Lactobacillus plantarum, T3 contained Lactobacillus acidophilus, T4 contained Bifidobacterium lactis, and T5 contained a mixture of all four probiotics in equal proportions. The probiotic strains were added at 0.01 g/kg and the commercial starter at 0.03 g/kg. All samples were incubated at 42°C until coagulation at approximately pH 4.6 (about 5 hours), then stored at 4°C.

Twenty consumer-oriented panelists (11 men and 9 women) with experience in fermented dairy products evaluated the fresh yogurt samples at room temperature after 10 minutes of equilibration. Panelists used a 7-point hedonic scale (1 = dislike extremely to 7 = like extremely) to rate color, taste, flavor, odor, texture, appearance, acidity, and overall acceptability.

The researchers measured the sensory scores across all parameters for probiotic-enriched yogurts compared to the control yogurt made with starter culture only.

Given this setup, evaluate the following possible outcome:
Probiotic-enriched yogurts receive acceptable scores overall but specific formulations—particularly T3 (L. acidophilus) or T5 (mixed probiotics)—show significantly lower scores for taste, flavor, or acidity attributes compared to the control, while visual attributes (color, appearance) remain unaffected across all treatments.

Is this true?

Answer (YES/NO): NO